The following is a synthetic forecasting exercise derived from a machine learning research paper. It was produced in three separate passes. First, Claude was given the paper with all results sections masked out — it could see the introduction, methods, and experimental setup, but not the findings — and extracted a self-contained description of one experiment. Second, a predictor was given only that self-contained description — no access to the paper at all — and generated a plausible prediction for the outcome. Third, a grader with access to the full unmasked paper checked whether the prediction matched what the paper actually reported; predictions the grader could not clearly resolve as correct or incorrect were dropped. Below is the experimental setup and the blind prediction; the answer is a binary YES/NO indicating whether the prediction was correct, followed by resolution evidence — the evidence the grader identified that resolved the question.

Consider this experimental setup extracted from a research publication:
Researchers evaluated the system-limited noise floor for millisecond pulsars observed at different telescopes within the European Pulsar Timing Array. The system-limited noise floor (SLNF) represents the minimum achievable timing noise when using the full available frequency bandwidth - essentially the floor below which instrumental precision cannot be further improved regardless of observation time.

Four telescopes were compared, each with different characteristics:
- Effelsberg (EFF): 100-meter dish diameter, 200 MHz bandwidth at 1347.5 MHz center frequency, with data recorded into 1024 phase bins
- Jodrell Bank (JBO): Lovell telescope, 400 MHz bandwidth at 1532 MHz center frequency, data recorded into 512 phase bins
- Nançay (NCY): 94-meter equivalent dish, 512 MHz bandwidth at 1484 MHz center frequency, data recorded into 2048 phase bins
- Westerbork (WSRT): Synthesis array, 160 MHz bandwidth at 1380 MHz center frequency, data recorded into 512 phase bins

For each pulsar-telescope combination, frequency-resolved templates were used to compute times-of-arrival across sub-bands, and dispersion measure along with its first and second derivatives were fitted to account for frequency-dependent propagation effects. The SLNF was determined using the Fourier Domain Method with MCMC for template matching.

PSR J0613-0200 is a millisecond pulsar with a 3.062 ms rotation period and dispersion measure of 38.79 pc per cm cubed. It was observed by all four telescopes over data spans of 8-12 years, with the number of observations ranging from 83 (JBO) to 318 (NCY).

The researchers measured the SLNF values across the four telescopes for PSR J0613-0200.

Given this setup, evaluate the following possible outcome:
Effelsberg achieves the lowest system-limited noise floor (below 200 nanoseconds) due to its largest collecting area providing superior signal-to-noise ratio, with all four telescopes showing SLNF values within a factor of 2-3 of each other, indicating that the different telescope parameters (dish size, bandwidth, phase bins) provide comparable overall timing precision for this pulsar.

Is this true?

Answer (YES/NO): NO